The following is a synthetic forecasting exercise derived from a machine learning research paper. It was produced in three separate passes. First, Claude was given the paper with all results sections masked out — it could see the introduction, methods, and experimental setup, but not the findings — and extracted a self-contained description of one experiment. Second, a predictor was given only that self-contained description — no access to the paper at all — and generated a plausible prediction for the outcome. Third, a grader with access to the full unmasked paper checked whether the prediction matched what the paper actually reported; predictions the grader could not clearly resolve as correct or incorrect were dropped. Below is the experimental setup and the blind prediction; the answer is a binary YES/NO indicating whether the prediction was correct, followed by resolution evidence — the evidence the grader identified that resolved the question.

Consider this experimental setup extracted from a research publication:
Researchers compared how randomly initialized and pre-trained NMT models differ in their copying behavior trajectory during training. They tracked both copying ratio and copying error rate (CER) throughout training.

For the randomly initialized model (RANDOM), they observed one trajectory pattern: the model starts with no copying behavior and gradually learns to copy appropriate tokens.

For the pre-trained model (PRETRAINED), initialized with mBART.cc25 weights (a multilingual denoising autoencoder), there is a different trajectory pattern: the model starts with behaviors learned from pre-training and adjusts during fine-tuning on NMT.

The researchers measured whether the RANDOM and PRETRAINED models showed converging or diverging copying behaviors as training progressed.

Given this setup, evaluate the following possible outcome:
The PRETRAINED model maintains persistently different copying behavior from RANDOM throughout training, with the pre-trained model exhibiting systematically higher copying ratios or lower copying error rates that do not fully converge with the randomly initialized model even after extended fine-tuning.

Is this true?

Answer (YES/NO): YES